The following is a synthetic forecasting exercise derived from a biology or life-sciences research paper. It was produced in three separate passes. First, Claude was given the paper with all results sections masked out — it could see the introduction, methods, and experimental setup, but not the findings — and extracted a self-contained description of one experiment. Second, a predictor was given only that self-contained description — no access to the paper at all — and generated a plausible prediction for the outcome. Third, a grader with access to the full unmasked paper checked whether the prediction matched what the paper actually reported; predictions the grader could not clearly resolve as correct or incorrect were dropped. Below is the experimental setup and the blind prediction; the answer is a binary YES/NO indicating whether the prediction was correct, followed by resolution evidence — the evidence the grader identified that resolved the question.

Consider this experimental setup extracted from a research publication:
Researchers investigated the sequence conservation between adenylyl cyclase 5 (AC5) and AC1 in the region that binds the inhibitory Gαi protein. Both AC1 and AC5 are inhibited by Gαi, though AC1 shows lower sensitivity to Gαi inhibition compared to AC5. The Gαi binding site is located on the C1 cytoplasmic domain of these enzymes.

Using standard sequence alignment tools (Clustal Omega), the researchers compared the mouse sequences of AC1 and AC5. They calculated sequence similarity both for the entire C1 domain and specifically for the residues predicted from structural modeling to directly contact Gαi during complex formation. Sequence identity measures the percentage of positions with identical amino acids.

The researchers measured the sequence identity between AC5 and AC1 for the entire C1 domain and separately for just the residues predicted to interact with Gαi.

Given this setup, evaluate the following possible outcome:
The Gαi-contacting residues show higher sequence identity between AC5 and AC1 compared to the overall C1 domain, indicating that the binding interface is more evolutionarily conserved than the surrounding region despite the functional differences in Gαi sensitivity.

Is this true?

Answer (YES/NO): NO